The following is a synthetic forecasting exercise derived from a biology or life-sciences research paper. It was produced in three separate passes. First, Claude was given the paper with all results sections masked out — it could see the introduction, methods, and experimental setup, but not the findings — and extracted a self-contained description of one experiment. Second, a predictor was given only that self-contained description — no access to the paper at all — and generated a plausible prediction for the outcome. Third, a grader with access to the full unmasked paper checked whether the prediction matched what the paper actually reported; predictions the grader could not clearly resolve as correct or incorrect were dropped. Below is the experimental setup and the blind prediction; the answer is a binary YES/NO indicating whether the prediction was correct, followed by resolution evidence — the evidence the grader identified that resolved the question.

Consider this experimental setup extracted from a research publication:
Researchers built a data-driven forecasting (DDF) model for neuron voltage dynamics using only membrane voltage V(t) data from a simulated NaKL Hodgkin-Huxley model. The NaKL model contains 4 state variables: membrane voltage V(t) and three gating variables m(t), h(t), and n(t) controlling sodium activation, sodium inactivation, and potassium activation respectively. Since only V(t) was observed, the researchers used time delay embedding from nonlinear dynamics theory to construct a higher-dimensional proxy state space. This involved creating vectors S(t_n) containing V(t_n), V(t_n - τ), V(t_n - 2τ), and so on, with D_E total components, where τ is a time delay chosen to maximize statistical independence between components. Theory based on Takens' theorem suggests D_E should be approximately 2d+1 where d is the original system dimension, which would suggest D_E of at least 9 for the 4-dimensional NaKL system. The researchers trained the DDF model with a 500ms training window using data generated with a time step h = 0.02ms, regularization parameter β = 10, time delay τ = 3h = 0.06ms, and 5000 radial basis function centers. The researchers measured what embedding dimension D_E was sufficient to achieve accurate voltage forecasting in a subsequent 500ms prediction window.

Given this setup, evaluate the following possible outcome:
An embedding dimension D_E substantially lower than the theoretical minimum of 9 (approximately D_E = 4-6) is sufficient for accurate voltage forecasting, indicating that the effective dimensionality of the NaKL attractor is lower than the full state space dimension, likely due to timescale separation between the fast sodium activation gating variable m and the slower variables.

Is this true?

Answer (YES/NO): NO